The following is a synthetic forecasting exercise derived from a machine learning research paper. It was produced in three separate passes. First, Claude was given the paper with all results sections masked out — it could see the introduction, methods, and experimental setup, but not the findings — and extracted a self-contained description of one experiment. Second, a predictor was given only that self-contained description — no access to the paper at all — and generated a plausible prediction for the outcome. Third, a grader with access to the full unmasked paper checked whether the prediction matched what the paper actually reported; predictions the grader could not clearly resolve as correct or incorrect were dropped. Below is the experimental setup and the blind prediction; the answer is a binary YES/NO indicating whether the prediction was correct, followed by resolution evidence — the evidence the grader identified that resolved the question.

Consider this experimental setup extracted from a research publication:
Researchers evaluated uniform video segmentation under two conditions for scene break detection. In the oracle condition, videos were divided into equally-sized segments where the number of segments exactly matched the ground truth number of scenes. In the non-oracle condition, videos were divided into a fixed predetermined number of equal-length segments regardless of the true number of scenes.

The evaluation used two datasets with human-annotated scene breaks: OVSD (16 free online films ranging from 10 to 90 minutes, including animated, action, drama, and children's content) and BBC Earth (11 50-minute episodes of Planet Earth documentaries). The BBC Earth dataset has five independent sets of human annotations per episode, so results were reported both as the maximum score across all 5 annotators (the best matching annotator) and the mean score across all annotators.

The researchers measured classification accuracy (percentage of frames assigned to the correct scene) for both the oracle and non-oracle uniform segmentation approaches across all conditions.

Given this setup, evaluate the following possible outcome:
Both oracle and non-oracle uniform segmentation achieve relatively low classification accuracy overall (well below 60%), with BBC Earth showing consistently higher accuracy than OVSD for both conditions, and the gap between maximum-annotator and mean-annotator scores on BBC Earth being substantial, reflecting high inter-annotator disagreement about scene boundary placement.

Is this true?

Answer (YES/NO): NO